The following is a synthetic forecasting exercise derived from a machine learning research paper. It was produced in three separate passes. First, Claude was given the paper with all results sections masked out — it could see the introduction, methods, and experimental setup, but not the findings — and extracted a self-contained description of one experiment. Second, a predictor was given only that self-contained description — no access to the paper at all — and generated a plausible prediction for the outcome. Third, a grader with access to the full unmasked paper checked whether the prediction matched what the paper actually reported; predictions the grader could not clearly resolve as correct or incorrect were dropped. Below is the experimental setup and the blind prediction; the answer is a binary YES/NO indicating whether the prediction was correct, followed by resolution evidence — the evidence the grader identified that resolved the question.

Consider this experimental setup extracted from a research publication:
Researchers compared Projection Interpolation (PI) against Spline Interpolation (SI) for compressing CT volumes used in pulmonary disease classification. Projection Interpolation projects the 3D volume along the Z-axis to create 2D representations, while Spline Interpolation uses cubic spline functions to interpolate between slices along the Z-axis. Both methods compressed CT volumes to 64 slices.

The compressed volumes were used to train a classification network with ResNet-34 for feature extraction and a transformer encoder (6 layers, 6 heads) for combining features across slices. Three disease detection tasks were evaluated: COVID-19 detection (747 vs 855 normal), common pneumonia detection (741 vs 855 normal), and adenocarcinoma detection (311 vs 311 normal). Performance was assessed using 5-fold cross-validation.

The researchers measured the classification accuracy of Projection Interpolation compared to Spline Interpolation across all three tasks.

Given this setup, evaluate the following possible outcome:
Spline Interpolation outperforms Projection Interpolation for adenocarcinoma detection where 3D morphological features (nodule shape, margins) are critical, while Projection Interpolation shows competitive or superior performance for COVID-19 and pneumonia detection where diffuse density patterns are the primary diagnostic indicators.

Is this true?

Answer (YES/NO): NO